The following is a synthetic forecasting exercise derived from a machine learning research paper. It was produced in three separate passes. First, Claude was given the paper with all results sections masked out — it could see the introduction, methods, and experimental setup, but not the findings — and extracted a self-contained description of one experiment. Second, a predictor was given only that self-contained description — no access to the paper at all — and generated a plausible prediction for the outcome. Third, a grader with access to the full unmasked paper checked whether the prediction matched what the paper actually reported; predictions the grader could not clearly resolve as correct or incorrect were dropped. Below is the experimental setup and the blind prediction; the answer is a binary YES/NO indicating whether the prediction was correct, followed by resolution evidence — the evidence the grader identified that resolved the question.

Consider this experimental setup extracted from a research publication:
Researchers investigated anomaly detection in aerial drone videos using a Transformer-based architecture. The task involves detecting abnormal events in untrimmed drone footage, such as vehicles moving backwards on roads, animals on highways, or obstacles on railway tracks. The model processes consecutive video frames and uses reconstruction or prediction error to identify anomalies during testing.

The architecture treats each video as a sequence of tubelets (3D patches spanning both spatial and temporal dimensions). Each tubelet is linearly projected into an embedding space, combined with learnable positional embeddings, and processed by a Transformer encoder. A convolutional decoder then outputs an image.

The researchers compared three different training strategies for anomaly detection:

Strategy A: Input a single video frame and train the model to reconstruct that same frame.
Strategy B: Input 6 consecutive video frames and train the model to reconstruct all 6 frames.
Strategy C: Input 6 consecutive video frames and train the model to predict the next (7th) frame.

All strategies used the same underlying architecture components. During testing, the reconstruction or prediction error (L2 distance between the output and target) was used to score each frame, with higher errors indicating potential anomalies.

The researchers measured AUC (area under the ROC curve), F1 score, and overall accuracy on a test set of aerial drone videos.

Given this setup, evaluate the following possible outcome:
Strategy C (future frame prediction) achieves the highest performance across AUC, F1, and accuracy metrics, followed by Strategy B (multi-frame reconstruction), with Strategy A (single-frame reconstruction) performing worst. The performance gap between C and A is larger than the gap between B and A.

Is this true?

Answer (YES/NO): YES